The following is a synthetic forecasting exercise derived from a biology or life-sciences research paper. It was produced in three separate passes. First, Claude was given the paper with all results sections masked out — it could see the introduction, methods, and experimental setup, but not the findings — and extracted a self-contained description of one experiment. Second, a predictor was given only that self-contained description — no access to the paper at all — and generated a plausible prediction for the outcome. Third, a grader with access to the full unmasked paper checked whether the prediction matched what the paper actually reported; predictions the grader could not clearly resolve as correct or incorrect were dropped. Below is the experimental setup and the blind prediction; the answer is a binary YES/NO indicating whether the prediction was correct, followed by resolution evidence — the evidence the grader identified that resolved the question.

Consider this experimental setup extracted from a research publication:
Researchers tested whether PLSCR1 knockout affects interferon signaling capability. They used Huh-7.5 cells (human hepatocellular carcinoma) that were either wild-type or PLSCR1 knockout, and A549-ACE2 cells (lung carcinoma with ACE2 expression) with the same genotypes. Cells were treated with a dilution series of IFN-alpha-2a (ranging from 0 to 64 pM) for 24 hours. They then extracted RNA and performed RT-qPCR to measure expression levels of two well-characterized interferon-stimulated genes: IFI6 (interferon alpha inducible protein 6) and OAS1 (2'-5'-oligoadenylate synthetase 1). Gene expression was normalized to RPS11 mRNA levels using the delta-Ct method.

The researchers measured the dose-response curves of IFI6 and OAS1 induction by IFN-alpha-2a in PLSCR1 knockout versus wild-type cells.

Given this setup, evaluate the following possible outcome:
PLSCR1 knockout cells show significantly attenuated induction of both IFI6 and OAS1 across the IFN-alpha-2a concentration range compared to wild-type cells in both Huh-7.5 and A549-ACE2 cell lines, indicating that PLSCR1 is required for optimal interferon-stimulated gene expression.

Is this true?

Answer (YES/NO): NO